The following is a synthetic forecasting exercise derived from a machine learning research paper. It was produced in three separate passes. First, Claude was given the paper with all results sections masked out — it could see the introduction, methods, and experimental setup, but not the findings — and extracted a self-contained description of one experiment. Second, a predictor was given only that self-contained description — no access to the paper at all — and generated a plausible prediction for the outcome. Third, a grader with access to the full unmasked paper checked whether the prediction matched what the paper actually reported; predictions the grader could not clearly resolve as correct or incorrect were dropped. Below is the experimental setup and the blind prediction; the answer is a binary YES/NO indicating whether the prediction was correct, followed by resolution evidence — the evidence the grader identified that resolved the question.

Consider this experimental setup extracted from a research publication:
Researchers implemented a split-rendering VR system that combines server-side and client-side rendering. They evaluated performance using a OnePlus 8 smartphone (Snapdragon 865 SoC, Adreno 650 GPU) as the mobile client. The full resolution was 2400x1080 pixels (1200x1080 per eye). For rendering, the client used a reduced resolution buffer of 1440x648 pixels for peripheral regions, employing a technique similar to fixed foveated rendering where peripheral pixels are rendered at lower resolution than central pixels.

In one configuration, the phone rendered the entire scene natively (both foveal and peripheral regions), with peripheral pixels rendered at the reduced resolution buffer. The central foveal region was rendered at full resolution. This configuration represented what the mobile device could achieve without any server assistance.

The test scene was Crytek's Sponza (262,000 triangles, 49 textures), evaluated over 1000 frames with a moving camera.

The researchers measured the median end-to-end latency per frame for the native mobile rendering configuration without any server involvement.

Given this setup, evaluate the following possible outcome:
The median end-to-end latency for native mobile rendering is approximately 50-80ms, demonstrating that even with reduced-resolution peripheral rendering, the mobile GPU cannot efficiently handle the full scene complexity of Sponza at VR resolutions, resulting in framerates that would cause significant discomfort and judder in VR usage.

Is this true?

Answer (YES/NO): NO